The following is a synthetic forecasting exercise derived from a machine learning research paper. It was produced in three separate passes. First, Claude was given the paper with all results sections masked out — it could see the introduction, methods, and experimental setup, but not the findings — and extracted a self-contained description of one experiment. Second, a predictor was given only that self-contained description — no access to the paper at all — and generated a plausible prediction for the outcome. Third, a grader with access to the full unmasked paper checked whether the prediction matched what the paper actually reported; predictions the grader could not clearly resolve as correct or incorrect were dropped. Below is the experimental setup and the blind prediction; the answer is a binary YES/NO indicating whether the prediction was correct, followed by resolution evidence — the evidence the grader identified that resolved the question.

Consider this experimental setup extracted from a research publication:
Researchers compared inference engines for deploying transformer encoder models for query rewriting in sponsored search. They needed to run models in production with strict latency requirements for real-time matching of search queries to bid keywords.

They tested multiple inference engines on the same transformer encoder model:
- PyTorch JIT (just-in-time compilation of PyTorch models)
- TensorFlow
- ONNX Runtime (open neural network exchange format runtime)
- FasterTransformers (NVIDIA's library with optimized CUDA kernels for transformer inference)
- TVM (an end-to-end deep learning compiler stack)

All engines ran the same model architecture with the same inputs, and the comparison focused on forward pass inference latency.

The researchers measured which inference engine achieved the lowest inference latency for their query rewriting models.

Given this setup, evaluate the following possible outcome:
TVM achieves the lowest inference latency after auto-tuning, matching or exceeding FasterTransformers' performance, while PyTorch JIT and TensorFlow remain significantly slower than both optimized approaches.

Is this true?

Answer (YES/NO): NO